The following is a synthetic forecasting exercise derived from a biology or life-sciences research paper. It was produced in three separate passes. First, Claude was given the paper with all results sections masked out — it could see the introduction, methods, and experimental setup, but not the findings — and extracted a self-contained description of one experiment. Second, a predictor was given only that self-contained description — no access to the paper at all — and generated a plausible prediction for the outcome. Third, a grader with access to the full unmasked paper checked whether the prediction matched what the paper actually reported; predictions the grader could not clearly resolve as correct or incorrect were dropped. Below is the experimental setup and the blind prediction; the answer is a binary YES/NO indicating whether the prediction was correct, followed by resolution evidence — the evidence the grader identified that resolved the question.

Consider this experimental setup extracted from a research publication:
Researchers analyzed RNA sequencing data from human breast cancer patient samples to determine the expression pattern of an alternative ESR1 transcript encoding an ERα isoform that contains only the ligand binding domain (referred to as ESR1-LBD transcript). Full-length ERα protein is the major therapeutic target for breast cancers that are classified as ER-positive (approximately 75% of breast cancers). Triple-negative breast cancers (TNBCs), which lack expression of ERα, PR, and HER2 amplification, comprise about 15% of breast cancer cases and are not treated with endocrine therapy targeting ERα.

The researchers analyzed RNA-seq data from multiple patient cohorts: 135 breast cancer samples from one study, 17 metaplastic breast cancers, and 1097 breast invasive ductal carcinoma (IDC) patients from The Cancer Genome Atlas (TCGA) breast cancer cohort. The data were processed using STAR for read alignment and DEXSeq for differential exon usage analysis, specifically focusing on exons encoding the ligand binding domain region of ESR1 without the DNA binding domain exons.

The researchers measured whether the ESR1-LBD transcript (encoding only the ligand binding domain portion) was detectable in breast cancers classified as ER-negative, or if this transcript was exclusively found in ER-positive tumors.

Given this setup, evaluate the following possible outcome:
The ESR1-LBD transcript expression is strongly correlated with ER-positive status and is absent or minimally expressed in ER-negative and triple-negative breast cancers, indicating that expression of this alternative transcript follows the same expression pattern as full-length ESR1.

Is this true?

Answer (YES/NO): NO